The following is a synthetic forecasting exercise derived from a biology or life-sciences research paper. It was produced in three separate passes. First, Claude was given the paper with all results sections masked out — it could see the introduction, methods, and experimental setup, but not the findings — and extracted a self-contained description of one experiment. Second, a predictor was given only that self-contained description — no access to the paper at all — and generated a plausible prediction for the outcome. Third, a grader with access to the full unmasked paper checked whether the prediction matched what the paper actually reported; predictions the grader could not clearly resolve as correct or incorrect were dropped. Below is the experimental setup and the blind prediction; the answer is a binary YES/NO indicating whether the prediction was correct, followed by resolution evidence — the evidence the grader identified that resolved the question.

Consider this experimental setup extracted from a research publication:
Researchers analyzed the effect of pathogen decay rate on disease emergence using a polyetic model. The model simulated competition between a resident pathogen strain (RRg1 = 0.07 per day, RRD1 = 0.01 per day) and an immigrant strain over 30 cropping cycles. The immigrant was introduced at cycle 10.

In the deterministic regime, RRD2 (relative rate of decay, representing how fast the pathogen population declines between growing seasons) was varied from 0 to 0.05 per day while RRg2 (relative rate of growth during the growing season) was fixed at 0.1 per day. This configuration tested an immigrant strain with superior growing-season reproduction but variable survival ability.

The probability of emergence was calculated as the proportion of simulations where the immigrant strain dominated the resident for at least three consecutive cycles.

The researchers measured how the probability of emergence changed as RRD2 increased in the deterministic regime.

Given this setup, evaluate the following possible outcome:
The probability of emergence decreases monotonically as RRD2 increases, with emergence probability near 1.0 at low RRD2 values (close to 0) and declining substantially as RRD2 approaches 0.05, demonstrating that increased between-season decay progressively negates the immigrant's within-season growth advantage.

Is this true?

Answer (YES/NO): NO